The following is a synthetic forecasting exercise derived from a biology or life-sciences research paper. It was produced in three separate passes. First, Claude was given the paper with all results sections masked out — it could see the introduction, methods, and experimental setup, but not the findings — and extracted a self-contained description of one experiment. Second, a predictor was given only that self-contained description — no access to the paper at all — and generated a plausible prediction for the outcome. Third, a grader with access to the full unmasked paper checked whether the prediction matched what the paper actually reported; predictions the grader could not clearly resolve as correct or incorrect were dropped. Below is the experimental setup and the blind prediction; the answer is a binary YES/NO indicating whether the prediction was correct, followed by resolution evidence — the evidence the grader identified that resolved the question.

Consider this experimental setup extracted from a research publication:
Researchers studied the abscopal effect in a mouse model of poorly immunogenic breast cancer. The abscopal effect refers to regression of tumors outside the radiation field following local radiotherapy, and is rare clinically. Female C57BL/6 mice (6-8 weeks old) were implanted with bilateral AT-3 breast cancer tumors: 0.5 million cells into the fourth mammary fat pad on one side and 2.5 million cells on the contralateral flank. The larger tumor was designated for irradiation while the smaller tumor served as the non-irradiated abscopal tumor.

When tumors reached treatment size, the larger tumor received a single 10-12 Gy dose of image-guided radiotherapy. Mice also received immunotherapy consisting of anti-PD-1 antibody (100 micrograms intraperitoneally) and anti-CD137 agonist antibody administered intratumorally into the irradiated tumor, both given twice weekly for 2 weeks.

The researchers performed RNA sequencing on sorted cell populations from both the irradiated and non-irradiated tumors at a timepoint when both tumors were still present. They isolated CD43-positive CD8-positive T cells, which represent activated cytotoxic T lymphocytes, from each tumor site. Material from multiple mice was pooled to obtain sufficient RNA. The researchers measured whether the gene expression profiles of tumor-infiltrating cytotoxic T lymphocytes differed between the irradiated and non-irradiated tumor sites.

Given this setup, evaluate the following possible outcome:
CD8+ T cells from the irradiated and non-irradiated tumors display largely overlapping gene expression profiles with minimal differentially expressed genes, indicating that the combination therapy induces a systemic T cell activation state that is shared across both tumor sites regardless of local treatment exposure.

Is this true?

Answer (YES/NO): NO